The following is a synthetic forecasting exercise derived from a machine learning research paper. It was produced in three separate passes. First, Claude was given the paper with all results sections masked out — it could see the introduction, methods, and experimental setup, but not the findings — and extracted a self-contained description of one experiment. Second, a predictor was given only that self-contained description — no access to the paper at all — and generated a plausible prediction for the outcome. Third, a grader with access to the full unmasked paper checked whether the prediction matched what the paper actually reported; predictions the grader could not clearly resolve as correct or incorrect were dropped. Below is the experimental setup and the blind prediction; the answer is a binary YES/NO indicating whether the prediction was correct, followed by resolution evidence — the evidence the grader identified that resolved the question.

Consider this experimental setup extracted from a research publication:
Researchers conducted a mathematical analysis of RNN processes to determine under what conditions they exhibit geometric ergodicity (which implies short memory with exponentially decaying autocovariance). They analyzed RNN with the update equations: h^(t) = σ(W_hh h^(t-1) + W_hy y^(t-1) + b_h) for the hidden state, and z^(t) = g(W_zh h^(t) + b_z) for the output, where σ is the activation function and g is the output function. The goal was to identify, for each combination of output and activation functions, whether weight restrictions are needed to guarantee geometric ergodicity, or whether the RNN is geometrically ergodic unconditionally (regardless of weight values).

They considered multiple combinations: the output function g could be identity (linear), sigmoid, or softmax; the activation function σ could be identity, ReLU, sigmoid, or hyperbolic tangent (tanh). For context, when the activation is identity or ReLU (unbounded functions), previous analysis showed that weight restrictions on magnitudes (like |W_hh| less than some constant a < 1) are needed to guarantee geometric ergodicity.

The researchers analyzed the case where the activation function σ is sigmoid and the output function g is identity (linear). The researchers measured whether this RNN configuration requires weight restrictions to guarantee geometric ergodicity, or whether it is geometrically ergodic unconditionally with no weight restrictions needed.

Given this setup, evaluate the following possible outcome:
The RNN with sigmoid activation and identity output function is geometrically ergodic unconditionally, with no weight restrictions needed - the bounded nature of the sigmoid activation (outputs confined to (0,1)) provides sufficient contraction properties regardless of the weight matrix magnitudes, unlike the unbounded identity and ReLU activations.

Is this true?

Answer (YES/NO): YES